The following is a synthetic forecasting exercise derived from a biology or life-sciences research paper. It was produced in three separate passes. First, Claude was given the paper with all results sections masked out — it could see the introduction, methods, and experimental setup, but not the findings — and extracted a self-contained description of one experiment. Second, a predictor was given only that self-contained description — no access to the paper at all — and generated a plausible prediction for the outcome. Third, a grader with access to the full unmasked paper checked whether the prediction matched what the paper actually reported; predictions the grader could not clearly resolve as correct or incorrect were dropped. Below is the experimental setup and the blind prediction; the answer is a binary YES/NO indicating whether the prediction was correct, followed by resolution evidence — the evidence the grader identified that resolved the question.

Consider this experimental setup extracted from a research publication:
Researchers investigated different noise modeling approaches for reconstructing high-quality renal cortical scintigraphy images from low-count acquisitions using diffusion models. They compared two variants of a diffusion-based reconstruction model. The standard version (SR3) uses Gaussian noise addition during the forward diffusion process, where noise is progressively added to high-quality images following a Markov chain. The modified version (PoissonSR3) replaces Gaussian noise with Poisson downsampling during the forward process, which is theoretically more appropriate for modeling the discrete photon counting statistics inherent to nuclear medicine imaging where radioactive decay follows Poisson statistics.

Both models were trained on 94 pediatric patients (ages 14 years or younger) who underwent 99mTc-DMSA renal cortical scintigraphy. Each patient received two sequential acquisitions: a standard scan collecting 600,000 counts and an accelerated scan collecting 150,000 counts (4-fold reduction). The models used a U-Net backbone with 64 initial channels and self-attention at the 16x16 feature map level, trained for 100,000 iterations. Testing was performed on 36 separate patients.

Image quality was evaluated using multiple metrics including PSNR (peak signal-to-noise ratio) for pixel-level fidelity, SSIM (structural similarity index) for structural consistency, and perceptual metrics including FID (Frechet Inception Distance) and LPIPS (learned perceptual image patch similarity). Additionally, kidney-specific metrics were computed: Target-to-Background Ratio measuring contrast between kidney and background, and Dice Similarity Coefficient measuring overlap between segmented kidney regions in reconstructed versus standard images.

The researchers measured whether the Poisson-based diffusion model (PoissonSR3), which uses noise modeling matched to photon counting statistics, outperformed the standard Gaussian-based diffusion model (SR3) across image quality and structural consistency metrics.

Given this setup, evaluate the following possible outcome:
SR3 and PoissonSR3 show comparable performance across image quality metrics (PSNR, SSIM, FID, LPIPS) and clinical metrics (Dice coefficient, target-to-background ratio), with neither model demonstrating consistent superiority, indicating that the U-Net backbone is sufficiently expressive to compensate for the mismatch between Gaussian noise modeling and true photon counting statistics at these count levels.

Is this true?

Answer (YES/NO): NO